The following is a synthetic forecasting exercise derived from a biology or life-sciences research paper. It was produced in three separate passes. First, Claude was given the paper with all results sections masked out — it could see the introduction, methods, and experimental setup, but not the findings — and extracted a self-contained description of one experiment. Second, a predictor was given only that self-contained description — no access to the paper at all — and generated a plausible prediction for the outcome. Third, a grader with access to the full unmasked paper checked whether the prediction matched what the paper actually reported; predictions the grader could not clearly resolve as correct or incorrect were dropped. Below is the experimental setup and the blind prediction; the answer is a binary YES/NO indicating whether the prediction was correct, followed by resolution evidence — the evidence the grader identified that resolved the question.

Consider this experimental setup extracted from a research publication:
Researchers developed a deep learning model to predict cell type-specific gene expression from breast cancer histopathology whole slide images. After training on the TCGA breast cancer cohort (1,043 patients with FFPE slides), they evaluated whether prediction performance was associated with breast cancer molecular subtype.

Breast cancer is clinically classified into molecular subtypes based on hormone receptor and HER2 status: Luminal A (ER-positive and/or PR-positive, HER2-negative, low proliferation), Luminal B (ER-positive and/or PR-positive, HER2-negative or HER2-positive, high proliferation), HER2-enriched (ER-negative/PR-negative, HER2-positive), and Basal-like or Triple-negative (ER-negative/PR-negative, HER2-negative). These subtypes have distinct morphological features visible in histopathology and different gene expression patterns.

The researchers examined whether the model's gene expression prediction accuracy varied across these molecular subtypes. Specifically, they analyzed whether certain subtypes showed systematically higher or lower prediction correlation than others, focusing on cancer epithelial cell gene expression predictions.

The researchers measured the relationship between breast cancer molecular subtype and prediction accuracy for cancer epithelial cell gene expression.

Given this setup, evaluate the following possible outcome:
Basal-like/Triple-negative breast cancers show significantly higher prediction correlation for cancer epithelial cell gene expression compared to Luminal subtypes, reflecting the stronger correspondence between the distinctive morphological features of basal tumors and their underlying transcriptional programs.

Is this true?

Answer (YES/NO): NO